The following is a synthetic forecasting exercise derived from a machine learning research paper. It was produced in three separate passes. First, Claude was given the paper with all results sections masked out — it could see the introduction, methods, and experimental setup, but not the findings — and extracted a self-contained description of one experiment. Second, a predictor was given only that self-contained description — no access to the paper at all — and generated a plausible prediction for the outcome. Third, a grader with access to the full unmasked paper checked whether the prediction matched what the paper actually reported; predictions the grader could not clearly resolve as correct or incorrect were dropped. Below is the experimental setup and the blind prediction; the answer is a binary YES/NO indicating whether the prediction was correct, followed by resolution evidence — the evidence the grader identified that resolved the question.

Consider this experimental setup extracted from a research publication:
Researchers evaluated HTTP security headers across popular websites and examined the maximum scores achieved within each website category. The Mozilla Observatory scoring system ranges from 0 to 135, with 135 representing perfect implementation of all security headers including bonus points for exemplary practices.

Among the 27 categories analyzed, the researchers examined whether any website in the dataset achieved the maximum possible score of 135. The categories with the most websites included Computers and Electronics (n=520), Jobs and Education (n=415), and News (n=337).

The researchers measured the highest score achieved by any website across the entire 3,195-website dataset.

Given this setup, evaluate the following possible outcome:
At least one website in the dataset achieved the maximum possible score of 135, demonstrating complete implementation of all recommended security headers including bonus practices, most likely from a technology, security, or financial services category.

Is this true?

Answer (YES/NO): NO